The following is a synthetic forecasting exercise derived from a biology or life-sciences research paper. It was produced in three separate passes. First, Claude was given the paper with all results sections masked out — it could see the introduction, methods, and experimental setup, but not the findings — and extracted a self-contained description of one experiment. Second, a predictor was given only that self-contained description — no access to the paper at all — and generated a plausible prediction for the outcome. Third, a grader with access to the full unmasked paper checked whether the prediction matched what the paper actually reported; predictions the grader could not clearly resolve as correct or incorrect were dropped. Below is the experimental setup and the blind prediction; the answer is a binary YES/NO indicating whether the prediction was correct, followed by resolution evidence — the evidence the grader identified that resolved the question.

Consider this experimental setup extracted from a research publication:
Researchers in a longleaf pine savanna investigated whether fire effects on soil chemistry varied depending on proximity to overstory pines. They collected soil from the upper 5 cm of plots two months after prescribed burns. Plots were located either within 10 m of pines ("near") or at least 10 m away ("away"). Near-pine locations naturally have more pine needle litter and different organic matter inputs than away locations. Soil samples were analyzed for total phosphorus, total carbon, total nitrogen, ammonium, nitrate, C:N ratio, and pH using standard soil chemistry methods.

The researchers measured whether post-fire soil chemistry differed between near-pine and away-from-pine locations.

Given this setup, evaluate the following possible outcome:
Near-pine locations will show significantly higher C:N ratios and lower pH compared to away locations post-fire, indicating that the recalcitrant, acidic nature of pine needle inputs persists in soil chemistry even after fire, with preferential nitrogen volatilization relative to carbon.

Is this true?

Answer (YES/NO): NO